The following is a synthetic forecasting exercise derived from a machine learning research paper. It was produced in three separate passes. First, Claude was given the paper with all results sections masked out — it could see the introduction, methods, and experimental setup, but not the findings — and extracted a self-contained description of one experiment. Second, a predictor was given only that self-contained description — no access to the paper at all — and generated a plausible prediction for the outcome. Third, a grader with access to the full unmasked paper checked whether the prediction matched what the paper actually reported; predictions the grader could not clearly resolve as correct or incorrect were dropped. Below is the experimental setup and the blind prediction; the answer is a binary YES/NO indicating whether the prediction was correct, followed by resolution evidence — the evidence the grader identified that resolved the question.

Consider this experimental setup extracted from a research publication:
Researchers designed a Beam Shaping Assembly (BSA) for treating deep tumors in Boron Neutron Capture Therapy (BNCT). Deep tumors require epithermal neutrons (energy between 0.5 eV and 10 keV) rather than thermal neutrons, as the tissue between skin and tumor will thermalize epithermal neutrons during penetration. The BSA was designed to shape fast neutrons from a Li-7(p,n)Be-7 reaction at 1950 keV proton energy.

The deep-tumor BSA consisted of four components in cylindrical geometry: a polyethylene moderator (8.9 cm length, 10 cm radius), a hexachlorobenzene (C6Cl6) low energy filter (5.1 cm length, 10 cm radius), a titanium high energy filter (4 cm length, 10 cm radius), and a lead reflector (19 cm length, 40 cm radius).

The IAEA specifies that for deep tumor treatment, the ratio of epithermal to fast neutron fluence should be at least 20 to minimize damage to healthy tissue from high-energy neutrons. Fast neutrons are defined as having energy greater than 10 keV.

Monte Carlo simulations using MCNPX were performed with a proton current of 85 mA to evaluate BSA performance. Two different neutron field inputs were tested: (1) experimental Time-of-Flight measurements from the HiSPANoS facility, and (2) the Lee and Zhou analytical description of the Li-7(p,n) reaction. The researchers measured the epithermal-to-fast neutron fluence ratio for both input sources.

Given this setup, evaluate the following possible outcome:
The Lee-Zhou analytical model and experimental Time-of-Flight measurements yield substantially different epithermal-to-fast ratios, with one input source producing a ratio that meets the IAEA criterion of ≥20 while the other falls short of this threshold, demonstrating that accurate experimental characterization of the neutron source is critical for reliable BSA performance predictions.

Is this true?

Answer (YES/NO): NO